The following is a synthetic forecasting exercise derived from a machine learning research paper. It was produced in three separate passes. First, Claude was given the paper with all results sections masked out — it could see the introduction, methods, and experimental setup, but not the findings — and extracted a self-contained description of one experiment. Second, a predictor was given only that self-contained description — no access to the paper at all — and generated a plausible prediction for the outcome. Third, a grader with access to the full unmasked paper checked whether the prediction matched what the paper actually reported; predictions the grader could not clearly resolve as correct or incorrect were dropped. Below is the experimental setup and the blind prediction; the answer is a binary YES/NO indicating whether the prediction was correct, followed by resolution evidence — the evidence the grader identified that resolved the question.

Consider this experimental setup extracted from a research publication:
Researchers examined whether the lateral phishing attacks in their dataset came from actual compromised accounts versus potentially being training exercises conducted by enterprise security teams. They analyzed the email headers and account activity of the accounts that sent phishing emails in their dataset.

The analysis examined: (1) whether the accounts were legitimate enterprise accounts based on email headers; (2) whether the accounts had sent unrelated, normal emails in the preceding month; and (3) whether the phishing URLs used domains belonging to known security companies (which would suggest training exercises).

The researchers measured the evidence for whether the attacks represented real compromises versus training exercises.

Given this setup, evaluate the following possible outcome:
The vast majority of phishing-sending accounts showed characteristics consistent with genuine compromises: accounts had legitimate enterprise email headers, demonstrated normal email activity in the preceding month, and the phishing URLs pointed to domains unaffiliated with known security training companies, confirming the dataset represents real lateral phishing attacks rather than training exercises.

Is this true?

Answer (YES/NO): YES